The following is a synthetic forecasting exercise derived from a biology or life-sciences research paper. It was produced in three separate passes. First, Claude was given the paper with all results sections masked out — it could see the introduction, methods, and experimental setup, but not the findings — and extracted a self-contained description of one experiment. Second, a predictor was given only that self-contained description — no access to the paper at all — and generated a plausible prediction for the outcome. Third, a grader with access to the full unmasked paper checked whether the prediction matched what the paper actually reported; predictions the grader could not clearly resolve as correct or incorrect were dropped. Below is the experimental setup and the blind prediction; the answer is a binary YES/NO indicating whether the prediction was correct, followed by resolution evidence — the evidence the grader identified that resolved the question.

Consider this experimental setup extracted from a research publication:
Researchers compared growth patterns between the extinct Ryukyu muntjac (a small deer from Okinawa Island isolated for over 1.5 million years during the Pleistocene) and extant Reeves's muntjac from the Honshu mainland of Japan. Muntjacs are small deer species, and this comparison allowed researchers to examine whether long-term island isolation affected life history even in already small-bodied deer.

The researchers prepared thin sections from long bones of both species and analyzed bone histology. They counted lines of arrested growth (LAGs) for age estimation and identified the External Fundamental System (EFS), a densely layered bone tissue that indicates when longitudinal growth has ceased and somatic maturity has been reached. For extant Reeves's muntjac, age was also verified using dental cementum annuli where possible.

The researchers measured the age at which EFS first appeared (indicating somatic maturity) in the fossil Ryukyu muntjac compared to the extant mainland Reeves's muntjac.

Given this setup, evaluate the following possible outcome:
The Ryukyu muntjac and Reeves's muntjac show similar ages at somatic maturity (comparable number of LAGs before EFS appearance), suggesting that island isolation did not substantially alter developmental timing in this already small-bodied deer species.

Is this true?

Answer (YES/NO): NO